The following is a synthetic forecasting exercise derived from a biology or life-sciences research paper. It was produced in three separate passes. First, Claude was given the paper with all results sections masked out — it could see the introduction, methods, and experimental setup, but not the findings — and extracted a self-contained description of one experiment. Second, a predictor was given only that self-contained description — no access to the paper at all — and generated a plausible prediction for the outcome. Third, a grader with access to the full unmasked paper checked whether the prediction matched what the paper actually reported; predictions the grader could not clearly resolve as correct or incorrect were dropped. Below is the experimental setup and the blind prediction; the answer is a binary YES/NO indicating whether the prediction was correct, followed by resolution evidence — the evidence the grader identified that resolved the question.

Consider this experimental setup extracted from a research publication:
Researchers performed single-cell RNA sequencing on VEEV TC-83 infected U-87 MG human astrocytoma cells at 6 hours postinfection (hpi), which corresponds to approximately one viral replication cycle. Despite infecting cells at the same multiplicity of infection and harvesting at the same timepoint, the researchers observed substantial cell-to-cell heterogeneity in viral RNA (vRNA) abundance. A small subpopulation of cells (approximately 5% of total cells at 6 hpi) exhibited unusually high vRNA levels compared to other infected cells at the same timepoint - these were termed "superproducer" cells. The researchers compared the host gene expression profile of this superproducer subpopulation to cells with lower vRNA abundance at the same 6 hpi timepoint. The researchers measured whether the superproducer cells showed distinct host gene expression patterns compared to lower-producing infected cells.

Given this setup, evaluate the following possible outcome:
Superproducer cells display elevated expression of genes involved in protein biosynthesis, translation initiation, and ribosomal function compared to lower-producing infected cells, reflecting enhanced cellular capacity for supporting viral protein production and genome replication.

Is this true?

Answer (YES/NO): NO